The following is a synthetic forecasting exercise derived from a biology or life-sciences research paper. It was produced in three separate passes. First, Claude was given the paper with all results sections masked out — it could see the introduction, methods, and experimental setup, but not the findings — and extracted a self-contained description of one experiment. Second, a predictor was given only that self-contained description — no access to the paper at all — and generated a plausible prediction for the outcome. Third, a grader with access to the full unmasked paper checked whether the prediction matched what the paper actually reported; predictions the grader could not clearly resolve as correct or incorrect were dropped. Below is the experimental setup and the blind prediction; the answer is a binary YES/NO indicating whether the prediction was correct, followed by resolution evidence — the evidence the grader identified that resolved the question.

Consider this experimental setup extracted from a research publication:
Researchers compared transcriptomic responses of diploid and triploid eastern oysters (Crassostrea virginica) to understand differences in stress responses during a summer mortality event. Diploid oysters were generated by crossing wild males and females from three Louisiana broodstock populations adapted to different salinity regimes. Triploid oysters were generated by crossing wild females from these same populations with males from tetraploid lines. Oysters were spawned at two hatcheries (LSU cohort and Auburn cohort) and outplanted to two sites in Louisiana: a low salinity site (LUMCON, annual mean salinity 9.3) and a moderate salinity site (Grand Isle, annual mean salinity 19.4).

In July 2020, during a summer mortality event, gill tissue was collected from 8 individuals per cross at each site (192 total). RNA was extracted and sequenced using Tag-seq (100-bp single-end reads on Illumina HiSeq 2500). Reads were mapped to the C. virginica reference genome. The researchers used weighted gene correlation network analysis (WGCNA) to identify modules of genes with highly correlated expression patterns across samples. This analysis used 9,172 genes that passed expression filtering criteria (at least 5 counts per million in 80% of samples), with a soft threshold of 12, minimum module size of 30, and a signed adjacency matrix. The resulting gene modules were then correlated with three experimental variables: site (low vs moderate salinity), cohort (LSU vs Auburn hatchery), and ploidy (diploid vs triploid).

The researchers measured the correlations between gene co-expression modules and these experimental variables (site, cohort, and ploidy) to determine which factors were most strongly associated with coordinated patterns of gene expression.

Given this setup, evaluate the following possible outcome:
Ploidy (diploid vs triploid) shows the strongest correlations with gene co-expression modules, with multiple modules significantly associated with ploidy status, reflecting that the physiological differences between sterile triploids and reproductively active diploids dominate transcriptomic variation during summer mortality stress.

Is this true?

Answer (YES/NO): NO